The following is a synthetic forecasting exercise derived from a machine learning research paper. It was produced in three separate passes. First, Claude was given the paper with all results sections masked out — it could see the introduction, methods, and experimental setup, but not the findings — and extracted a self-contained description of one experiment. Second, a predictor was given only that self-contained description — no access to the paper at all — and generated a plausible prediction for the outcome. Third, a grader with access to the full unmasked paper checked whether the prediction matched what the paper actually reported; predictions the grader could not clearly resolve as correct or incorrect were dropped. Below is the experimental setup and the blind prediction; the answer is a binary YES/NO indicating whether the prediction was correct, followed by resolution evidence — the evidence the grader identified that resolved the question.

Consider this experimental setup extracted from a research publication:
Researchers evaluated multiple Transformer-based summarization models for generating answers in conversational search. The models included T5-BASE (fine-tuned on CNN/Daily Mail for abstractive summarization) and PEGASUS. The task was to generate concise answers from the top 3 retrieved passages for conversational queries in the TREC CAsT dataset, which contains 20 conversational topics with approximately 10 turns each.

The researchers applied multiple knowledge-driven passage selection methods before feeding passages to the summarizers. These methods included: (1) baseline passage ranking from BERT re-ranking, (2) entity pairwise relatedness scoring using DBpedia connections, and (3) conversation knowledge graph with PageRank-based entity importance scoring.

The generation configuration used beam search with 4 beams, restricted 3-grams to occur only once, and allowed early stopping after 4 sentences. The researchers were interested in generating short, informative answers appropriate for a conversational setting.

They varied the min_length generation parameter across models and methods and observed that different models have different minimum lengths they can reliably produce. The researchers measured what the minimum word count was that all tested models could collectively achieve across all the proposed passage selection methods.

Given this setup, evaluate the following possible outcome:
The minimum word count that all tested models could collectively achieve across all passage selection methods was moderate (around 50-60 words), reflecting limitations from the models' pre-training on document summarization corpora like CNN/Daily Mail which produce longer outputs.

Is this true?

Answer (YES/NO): YES